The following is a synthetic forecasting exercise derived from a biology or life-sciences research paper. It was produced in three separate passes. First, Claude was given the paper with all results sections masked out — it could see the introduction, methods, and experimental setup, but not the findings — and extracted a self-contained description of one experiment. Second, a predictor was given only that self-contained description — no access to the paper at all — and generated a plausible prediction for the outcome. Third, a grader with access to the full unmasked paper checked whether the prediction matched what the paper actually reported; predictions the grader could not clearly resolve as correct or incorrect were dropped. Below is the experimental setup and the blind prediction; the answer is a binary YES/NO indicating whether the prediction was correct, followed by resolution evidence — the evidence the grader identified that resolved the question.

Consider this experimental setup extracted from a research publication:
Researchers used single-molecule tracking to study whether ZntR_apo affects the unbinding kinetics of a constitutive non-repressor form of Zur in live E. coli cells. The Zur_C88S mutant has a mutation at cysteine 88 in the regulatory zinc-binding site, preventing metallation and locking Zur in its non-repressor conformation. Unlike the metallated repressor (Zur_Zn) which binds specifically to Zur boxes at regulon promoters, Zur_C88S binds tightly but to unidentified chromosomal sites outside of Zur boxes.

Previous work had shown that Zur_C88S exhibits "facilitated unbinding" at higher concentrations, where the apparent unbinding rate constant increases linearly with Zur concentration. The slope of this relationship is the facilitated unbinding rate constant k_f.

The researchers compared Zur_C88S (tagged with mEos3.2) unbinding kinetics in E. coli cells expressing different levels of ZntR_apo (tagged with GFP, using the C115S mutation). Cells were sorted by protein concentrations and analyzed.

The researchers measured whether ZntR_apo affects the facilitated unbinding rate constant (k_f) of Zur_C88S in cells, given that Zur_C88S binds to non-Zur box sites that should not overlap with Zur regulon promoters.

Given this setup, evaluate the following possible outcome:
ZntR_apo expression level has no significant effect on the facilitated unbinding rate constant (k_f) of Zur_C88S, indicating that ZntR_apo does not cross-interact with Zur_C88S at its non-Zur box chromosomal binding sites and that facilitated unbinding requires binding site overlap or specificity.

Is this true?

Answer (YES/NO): NO